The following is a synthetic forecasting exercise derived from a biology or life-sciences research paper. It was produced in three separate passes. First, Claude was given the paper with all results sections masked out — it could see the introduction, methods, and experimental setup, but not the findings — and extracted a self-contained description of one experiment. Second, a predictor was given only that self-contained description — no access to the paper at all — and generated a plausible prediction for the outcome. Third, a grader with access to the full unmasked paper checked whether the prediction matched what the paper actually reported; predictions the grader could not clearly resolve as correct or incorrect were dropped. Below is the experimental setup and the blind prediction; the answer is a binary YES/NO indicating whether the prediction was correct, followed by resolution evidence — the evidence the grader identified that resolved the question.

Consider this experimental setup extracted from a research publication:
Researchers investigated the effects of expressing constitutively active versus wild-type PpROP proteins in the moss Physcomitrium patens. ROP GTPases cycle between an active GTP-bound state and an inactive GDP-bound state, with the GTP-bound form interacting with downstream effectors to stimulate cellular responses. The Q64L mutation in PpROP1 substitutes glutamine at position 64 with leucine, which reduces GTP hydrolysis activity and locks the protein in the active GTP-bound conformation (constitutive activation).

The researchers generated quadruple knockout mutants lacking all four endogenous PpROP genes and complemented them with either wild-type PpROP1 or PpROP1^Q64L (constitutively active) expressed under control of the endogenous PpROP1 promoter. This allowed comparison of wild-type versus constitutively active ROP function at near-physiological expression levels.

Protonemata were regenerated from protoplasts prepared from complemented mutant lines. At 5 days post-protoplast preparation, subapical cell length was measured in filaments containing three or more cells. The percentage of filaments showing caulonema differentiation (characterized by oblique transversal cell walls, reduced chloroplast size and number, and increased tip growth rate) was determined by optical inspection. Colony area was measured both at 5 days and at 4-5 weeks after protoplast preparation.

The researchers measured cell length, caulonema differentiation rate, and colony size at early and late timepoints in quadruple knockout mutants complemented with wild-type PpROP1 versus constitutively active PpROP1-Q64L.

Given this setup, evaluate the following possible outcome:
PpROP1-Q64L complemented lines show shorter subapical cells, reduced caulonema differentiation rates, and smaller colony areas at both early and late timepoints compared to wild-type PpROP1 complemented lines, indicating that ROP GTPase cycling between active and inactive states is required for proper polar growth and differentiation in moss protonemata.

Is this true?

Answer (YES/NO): NO